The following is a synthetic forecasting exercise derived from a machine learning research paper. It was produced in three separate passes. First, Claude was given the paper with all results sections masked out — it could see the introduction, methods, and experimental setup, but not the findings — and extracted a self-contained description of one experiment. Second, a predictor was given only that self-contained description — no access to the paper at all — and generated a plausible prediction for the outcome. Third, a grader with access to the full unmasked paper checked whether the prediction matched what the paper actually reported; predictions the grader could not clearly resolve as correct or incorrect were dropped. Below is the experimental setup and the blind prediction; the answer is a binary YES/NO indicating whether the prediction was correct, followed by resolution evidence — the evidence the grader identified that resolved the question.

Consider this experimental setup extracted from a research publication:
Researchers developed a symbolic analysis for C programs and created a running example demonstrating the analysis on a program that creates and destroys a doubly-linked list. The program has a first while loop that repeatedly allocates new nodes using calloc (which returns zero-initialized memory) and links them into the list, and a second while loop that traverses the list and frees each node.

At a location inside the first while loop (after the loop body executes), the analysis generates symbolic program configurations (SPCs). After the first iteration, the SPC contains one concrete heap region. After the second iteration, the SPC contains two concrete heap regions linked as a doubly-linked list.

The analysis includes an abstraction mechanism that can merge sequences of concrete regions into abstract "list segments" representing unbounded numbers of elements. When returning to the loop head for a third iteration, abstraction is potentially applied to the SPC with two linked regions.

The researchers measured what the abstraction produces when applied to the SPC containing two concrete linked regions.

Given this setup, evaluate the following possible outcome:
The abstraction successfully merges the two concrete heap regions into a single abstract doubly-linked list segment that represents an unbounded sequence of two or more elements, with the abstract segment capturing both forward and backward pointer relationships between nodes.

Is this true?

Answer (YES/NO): YES